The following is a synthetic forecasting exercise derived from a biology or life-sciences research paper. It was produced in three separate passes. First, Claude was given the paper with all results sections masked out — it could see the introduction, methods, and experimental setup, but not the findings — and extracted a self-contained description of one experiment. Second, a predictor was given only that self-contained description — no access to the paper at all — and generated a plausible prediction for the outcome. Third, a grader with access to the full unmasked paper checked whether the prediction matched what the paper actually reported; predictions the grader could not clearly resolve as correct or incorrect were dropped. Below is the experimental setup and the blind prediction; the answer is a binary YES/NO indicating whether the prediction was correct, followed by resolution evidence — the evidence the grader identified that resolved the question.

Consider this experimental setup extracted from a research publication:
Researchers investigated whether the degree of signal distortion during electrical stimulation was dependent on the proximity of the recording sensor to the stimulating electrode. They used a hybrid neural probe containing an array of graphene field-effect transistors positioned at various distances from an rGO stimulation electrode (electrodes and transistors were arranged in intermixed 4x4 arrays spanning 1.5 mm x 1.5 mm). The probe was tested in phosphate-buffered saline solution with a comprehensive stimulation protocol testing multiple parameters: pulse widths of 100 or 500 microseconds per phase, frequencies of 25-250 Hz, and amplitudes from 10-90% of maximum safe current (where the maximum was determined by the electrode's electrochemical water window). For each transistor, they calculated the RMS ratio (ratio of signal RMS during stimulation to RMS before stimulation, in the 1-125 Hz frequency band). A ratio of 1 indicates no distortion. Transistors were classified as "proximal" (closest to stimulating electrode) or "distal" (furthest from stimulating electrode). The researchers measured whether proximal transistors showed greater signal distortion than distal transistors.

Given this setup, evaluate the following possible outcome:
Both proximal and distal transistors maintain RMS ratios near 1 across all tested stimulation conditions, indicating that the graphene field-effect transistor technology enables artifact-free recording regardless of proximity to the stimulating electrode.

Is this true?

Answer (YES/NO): YES